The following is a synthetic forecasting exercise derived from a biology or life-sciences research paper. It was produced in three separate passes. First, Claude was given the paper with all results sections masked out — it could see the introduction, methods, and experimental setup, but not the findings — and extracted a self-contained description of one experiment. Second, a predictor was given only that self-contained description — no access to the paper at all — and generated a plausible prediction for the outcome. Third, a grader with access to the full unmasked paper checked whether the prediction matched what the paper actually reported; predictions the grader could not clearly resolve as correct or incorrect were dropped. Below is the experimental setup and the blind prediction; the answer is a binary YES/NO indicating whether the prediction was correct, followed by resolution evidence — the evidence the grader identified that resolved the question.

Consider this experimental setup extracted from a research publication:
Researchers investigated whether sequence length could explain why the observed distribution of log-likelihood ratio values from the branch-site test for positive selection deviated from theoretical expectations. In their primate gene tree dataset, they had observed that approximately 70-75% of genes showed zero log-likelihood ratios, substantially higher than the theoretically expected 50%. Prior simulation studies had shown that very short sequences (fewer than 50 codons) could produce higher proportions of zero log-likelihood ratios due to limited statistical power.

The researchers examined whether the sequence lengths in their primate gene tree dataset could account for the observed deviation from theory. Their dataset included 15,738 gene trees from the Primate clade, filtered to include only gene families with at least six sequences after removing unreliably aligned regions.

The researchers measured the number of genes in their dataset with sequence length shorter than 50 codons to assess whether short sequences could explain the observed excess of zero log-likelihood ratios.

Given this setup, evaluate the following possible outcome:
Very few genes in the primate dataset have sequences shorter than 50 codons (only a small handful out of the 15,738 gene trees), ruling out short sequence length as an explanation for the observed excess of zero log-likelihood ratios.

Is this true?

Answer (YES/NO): YES